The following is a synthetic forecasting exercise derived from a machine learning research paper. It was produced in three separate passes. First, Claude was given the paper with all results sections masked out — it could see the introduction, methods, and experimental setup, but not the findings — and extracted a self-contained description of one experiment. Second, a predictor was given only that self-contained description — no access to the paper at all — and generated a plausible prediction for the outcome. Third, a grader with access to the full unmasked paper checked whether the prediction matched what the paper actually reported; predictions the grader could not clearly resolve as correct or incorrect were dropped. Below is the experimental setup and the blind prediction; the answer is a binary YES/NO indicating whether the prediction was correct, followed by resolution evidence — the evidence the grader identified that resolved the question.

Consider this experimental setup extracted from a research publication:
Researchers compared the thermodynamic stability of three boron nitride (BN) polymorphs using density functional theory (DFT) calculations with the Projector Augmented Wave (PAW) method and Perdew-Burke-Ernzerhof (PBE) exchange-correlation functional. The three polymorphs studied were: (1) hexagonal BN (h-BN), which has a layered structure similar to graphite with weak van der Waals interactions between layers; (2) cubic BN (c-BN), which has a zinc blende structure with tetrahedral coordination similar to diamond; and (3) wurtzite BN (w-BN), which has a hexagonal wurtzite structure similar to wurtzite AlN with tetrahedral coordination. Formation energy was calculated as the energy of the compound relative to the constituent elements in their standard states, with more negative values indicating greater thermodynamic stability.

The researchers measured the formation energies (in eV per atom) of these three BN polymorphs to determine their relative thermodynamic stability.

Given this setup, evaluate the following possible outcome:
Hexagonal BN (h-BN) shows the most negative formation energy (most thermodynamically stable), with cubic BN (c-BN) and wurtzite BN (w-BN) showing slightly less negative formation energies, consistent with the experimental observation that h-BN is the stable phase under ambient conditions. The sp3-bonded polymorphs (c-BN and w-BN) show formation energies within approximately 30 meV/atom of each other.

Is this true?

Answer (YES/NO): YES